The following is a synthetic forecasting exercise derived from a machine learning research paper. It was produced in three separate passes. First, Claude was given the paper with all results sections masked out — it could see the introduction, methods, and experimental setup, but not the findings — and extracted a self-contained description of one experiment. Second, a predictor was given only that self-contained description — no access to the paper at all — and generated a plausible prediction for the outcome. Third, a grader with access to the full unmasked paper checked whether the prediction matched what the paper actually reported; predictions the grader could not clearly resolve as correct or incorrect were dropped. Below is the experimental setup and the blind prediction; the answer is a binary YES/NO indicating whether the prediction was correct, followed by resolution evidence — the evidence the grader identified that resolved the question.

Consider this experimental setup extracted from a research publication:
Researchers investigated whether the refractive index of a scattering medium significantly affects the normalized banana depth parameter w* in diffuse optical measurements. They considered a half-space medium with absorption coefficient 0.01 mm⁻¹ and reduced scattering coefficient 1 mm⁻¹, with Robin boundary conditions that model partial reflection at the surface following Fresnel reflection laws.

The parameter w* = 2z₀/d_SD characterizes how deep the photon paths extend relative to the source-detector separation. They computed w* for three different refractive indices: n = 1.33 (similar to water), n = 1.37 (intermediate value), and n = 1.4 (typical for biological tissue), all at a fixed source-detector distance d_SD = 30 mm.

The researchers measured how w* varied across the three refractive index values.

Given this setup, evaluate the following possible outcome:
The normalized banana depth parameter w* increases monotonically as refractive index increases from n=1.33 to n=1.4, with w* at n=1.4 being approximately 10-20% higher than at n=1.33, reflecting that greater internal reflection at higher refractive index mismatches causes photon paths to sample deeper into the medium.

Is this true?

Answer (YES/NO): NO